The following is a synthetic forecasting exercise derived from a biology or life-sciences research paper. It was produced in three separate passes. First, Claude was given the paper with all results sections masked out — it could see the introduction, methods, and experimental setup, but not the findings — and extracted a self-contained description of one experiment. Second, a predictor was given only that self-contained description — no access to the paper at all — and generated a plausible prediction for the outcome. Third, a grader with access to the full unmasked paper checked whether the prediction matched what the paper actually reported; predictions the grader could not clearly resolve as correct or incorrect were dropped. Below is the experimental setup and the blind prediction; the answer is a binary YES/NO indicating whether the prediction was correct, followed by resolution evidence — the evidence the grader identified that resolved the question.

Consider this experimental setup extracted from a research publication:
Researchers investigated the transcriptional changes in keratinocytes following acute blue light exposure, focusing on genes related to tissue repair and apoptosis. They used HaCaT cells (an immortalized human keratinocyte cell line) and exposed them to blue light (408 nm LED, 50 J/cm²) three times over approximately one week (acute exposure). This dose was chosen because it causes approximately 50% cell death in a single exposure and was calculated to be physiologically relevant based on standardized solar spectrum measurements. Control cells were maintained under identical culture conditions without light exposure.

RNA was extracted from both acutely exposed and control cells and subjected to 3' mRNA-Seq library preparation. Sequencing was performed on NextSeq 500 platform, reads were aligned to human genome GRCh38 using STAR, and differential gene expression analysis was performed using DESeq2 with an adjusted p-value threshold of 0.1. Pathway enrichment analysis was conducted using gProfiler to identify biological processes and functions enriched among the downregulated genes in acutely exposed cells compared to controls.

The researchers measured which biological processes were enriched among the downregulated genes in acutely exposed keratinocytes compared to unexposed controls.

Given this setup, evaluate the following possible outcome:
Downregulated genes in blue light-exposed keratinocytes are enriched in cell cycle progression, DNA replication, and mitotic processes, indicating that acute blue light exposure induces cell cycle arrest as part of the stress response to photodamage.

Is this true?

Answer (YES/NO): NO